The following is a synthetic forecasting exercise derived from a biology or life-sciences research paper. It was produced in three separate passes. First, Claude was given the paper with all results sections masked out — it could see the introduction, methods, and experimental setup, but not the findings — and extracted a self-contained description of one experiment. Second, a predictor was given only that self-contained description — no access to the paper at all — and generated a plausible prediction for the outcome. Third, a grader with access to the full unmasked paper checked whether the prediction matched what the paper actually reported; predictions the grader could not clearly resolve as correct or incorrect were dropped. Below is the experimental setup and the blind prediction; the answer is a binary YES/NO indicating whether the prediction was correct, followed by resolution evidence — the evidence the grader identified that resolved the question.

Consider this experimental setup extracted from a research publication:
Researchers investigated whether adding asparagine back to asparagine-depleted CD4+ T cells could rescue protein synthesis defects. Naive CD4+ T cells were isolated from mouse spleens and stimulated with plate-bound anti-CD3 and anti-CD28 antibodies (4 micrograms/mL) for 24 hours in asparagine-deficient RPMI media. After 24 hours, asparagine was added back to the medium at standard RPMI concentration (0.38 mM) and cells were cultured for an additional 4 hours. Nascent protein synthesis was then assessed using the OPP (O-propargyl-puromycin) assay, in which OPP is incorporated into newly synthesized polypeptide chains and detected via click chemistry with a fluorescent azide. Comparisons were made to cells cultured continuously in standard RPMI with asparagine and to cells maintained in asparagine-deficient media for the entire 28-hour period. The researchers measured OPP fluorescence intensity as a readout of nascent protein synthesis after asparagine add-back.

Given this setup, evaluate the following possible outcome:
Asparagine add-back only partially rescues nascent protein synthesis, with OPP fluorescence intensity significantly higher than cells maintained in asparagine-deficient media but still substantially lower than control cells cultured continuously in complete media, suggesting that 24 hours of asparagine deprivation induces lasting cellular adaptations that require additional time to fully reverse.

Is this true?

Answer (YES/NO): NO